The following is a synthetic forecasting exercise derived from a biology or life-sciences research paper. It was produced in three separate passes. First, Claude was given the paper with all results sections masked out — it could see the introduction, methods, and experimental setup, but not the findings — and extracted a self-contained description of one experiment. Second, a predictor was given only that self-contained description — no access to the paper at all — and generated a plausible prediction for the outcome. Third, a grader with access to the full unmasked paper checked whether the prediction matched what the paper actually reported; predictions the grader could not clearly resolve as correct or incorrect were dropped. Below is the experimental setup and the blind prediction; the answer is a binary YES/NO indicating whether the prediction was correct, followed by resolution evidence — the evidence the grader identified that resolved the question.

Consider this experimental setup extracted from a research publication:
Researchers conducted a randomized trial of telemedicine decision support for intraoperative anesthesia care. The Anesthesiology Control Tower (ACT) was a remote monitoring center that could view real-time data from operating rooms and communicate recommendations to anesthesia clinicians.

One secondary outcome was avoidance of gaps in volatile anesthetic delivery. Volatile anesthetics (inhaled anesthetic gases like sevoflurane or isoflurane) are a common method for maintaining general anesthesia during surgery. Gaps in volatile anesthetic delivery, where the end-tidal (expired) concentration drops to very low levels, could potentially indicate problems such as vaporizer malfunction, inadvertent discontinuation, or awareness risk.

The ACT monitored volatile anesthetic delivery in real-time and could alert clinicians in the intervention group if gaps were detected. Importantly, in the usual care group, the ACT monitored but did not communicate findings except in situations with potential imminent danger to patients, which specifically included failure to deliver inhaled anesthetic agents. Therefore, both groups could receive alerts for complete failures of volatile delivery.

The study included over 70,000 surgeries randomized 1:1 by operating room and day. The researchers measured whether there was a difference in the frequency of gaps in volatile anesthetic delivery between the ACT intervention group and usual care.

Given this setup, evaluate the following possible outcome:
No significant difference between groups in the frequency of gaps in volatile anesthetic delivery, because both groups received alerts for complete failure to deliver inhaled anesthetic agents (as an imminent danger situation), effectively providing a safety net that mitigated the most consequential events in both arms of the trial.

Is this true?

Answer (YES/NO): YES